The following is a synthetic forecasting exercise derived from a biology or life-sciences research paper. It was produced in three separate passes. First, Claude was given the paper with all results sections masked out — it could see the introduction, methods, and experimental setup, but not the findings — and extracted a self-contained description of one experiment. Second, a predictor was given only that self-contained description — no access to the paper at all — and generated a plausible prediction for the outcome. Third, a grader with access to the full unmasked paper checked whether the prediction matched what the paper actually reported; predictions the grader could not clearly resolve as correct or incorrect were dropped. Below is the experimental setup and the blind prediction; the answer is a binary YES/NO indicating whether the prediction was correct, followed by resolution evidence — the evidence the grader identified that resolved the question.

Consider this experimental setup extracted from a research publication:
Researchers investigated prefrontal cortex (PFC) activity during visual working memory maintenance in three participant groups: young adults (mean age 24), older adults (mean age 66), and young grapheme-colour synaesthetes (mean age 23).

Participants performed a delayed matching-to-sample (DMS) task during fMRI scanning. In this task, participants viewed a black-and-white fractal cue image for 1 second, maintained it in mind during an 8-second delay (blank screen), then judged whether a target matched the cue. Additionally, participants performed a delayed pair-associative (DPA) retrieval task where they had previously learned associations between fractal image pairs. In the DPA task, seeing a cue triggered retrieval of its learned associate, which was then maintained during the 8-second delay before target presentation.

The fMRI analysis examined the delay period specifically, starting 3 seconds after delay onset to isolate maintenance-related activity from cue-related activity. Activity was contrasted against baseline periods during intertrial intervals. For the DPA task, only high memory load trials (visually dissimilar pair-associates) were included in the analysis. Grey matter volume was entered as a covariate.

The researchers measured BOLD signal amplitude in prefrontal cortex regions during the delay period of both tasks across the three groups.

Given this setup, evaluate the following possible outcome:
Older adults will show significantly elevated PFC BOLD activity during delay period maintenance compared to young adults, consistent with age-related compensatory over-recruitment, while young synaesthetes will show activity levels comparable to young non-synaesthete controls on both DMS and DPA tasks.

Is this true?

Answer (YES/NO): NO